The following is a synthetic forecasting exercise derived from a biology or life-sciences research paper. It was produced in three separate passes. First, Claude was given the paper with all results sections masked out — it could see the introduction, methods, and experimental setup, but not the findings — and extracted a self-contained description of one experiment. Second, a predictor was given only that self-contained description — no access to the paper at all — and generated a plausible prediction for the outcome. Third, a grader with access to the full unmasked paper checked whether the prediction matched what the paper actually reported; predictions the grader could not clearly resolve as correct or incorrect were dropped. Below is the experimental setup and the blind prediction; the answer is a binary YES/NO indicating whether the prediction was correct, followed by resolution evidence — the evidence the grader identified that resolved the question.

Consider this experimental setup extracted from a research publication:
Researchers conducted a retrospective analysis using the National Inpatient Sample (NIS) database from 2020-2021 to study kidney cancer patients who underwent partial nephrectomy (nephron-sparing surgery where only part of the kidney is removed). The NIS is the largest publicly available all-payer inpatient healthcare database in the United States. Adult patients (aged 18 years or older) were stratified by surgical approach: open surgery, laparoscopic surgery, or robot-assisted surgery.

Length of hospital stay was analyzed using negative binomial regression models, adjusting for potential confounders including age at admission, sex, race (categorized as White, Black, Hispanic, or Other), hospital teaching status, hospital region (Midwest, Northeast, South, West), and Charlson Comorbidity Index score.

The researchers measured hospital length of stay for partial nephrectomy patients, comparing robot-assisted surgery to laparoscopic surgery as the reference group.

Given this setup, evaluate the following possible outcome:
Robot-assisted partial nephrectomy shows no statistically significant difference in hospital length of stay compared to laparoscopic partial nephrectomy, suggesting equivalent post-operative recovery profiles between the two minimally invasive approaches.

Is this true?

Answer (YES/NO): NO